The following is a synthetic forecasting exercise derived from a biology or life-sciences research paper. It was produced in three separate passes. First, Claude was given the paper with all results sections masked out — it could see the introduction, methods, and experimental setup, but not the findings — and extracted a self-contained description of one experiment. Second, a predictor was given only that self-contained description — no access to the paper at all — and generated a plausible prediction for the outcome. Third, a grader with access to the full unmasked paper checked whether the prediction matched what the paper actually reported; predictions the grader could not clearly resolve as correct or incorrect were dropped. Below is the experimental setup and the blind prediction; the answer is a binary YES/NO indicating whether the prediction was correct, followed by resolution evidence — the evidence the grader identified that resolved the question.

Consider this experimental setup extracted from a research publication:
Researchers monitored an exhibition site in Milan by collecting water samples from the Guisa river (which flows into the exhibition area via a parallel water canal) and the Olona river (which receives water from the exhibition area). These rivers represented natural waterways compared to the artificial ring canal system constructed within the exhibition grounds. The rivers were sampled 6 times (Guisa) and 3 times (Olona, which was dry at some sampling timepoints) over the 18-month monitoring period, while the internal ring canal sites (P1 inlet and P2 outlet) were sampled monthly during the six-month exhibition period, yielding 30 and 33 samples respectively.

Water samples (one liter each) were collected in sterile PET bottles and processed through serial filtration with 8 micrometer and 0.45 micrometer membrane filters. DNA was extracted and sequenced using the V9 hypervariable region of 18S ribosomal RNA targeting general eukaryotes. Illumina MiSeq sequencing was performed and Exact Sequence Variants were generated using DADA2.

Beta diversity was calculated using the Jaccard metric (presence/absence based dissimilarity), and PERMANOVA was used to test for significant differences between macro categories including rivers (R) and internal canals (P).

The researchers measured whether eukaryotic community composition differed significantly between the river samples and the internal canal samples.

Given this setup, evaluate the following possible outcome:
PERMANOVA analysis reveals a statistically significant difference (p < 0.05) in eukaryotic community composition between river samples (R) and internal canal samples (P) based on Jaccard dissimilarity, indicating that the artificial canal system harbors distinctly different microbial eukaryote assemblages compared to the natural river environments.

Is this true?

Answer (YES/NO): YES